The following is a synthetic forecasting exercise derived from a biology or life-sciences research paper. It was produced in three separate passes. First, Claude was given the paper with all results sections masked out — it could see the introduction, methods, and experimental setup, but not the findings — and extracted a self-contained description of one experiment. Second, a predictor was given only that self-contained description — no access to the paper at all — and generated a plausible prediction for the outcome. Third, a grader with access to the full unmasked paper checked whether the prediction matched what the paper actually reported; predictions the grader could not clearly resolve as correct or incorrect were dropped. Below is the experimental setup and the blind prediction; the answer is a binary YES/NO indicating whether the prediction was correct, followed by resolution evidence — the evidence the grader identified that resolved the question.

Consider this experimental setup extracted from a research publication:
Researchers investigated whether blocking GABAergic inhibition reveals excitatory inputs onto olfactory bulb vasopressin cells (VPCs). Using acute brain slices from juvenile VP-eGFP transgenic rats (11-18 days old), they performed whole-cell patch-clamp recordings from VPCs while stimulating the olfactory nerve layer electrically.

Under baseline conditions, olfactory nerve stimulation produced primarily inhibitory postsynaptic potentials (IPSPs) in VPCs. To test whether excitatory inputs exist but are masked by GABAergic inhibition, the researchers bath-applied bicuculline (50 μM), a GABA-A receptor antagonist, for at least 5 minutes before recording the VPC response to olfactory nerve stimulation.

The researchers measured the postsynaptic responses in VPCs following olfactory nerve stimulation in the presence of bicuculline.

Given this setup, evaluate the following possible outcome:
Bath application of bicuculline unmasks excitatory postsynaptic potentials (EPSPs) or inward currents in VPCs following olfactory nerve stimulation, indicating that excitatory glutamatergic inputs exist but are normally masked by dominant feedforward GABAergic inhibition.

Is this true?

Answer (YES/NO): YES